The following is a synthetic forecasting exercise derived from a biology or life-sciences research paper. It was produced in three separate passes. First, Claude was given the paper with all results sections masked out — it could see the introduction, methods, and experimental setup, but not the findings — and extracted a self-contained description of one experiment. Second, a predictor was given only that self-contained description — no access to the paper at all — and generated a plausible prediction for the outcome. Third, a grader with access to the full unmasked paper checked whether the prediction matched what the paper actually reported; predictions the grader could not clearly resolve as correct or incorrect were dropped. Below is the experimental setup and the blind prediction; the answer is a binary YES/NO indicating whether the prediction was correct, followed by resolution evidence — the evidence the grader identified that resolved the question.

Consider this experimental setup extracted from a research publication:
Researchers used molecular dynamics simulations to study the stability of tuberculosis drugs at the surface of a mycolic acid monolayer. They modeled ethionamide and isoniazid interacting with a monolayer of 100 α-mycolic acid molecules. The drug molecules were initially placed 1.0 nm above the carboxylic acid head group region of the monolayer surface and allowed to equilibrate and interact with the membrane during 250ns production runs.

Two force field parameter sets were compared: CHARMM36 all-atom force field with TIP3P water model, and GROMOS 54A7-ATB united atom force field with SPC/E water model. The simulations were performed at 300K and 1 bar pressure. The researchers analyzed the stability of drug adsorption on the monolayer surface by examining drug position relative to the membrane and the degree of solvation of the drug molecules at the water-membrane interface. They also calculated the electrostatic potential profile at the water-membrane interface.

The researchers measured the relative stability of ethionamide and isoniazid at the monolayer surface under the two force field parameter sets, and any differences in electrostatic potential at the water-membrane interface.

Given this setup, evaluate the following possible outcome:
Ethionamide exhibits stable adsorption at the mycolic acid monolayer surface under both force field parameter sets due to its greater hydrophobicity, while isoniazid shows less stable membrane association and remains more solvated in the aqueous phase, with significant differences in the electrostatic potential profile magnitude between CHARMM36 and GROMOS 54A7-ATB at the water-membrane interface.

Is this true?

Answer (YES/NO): NO